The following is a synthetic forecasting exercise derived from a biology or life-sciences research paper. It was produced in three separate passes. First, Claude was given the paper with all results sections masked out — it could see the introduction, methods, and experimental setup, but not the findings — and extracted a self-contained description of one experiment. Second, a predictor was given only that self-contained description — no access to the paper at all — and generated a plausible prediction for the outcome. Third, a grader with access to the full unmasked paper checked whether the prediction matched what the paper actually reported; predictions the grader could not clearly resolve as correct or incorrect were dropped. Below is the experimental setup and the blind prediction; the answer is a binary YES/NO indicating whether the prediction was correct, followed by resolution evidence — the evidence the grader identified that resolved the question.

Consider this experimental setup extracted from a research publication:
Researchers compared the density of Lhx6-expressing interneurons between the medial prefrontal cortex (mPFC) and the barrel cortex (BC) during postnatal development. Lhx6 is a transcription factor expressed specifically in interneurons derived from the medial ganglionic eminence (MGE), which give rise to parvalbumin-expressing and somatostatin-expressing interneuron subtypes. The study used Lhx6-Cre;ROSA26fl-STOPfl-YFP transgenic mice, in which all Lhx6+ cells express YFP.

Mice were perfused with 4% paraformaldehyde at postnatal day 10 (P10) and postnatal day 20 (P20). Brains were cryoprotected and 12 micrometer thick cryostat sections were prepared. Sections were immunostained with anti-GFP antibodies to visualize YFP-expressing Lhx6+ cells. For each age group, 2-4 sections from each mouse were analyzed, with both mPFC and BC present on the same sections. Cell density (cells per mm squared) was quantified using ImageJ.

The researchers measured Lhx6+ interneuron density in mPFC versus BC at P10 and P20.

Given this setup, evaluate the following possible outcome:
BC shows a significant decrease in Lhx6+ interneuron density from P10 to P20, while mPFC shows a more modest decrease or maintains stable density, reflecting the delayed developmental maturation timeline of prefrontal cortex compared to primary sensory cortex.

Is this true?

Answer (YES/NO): NO